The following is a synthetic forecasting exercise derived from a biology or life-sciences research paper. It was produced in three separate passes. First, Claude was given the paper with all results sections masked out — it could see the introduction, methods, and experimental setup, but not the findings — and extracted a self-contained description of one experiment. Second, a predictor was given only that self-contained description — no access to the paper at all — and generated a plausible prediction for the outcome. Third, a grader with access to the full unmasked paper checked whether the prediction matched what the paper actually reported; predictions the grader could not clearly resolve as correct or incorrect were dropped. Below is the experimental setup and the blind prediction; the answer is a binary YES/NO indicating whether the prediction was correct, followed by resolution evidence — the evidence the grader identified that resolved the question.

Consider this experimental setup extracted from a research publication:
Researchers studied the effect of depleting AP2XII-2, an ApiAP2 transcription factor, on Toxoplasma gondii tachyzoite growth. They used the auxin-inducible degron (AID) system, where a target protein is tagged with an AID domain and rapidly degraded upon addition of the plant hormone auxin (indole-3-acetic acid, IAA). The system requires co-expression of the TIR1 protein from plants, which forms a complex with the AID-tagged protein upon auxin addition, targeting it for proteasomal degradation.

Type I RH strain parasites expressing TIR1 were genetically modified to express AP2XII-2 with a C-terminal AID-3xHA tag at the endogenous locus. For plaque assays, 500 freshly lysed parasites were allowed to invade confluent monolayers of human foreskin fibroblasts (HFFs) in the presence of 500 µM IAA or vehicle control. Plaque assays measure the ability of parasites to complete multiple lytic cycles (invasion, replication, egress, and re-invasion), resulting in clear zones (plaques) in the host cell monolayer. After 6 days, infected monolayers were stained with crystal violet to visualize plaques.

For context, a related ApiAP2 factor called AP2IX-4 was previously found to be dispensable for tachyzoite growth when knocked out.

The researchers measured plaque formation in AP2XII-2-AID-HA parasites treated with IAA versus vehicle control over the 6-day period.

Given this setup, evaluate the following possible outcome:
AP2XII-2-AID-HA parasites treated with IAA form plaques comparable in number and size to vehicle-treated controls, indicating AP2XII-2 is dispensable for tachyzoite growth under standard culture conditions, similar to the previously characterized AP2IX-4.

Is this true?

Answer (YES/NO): NO